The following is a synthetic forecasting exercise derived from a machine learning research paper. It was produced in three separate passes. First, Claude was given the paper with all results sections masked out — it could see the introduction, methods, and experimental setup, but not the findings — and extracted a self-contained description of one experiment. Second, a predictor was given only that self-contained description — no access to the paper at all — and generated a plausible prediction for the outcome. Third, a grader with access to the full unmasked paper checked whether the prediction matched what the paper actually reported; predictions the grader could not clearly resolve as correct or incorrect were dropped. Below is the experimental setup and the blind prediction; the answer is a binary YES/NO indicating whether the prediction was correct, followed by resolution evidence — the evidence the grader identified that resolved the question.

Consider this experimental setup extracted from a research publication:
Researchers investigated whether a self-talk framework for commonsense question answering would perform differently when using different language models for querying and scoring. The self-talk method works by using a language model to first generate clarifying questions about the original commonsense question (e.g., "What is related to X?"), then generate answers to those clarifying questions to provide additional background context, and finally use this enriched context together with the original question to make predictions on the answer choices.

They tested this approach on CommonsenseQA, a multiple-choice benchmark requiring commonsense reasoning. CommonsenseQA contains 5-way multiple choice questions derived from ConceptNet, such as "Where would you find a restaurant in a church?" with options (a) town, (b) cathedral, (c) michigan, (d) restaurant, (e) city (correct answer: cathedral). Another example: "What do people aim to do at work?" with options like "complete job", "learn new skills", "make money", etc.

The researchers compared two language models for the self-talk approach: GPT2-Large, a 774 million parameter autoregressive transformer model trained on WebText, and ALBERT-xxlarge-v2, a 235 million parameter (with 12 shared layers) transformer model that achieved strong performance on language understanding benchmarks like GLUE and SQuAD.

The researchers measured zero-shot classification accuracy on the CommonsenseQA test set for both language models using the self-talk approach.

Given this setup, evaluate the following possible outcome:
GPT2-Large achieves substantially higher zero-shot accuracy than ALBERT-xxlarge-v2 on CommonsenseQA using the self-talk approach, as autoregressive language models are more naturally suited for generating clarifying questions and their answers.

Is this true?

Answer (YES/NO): YES